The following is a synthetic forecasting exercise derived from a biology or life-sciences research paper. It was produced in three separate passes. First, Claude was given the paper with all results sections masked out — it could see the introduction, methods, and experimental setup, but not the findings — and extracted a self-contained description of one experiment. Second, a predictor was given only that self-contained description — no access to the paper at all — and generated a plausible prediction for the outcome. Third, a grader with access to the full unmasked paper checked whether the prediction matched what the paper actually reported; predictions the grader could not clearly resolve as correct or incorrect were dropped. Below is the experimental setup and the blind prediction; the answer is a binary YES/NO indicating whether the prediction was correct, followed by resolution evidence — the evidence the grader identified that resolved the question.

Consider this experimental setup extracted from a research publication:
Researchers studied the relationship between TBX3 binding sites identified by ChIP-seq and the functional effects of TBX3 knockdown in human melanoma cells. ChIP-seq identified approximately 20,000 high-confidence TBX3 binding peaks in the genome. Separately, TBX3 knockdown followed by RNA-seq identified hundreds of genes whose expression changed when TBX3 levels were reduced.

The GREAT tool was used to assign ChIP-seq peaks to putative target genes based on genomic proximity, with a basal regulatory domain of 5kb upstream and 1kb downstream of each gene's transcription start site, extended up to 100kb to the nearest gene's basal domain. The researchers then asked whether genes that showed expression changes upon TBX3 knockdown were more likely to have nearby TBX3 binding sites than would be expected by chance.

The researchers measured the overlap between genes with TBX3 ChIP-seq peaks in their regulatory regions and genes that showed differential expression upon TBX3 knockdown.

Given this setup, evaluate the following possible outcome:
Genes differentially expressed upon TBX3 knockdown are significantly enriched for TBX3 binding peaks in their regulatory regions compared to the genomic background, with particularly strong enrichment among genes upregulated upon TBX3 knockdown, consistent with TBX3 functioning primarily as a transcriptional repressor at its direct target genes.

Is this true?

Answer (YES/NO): NO